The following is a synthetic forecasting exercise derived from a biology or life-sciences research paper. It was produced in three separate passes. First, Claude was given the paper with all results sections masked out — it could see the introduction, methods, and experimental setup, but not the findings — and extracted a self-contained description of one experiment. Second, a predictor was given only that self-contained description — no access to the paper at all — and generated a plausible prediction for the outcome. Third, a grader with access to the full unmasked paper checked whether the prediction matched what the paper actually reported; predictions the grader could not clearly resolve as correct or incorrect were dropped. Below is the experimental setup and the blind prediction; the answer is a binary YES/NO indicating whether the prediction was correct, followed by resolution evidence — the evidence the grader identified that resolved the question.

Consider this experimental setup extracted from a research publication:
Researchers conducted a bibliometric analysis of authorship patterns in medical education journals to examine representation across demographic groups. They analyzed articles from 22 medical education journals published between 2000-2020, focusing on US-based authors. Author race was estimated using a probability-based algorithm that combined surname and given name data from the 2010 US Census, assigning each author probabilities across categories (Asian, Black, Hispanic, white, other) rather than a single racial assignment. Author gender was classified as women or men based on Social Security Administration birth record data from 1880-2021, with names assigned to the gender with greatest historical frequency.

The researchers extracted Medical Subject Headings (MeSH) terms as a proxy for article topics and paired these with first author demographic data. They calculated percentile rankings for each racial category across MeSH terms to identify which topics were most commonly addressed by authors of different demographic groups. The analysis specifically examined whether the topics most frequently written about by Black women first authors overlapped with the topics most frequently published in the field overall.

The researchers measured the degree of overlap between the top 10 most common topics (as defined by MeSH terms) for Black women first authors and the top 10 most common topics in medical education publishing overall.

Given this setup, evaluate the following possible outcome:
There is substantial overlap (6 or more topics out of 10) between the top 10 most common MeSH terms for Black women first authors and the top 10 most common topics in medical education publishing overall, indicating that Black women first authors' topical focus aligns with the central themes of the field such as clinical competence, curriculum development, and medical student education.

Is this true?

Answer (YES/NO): NO